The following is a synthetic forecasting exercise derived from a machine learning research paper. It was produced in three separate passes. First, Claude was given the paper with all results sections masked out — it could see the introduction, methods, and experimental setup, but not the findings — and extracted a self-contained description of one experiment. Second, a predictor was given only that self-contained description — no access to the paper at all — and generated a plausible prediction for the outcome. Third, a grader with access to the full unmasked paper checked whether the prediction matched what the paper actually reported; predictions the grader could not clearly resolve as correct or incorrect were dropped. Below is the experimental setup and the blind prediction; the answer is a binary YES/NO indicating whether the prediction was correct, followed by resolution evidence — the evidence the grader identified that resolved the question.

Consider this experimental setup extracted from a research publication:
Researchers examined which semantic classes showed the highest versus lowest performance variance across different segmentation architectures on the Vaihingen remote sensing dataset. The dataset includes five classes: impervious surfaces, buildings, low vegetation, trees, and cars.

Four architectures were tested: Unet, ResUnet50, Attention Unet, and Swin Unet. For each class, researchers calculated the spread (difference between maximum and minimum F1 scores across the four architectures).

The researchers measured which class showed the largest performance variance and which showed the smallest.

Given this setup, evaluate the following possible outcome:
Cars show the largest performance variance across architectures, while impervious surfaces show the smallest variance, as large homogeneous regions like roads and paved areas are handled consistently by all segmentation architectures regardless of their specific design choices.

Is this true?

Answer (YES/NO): NO